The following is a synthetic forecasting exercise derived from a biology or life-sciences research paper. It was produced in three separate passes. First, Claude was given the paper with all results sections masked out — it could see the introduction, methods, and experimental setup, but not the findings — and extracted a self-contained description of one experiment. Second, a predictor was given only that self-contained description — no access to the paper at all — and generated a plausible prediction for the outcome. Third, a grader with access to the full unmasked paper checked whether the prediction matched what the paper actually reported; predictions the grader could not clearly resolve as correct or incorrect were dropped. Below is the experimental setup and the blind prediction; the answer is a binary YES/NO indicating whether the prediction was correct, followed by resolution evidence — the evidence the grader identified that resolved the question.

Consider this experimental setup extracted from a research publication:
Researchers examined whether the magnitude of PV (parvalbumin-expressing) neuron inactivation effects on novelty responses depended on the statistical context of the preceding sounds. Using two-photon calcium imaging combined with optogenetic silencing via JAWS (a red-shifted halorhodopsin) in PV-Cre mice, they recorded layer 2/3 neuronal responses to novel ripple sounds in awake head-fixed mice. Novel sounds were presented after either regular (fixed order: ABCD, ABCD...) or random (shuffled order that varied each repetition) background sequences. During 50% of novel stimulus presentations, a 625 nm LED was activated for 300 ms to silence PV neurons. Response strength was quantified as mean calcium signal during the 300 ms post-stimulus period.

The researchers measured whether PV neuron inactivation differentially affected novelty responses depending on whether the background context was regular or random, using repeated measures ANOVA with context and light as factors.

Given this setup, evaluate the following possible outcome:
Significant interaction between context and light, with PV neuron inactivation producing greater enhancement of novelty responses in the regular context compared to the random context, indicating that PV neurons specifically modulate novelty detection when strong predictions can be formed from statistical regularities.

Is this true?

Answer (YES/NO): NO